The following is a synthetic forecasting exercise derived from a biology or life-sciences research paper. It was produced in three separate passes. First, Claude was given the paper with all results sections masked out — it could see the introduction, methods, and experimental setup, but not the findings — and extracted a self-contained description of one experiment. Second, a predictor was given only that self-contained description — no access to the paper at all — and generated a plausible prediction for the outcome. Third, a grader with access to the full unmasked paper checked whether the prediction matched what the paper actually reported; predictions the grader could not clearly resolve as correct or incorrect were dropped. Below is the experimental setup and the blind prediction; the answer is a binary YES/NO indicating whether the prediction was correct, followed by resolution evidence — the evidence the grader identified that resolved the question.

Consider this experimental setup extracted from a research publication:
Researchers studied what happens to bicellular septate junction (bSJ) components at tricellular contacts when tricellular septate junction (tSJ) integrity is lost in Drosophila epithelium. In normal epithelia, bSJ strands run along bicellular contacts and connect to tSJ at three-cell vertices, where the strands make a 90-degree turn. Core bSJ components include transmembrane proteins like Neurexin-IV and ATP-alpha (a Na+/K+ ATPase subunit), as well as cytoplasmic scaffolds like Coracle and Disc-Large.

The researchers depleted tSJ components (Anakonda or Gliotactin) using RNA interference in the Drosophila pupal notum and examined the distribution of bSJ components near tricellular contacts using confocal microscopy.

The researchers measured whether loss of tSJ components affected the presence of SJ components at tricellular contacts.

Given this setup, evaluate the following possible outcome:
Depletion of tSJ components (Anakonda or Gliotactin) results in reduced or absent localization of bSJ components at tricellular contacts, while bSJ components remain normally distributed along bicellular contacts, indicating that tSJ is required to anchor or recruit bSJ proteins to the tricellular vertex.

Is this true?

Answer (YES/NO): NO